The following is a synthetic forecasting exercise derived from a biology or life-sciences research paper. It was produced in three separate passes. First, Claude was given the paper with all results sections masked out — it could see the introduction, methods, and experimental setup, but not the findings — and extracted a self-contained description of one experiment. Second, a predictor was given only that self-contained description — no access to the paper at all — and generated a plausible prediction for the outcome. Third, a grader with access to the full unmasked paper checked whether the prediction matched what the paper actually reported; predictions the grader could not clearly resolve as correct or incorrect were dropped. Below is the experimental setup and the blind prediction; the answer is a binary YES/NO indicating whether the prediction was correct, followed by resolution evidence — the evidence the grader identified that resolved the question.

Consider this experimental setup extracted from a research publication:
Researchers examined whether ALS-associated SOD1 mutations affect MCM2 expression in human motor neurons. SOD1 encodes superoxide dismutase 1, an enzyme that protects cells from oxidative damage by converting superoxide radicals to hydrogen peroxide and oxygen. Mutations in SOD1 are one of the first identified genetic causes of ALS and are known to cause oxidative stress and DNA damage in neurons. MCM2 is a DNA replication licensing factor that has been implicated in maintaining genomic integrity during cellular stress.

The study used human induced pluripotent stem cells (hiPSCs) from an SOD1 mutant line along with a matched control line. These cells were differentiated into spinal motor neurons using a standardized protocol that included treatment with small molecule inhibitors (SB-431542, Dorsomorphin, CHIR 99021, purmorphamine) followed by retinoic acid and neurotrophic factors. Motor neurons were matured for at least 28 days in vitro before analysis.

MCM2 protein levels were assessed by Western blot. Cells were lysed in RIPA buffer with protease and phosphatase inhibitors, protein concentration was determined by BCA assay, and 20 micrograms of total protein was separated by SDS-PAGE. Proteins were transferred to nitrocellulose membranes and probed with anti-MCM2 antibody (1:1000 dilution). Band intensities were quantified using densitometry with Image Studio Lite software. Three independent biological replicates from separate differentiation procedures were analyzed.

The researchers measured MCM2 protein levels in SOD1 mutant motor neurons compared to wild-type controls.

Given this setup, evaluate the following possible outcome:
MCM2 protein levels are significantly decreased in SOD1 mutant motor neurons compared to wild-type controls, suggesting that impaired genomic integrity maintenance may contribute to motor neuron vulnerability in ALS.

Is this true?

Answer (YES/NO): NO